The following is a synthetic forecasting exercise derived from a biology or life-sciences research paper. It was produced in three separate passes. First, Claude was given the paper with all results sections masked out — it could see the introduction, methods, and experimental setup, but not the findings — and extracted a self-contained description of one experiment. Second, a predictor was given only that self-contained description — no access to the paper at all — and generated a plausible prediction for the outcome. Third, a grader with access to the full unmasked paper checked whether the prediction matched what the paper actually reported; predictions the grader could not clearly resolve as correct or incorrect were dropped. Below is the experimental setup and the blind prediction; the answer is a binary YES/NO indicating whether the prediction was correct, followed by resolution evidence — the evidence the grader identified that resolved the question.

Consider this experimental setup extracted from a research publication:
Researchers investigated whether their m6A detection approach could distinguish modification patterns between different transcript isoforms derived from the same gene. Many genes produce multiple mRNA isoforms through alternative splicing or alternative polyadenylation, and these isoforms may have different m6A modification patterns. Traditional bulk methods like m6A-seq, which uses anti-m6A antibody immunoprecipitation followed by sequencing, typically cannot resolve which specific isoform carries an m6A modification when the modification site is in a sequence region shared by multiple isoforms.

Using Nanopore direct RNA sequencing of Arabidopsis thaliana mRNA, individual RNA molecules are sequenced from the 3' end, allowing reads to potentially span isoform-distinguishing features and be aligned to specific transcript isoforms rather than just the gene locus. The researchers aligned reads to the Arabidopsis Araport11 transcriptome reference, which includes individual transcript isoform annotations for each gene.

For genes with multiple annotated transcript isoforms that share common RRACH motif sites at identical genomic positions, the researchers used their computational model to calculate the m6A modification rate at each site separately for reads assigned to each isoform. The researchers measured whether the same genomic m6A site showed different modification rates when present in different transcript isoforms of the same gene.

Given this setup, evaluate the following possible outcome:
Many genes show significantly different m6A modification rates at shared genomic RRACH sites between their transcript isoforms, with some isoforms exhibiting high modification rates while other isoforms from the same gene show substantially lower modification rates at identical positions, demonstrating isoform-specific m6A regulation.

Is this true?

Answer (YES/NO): NO